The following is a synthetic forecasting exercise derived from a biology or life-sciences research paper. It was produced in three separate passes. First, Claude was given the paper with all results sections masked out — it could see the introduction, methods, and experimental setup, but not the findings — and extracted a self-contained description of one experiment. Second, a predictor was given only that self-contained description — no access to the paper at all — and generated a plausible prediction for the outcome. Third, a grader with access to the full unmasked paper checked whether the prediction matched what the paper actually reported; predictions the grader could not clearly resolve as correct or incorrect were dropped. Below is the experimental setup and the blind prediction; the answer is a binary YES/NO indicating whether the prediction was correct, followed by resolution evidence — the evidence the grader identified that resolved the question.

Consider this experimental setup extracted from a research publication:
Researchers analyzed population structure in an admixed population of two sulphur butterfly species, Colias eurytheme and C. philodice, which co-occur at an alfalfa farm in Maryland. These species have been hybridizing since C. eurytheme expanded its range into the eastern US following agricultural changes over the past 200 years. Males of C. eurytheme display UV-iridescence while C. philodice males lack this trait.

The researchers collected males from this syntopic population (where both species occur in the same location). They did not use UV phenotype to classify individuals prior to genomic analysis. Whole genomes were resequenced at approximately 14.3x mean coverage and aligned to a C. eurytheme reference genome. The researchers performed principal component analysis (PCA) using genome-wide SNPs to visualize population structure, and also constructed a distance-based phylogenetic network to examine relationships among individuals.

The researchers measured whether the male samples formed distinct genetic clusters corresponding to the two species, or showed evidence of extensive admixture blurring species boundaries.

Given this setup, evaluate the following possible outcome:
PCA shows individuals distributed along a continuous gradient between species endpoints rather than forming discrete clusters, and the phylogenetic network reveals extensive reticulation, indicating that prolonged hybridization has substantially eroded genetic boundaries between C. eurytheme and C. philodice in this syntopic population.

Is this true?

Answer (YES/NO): NO